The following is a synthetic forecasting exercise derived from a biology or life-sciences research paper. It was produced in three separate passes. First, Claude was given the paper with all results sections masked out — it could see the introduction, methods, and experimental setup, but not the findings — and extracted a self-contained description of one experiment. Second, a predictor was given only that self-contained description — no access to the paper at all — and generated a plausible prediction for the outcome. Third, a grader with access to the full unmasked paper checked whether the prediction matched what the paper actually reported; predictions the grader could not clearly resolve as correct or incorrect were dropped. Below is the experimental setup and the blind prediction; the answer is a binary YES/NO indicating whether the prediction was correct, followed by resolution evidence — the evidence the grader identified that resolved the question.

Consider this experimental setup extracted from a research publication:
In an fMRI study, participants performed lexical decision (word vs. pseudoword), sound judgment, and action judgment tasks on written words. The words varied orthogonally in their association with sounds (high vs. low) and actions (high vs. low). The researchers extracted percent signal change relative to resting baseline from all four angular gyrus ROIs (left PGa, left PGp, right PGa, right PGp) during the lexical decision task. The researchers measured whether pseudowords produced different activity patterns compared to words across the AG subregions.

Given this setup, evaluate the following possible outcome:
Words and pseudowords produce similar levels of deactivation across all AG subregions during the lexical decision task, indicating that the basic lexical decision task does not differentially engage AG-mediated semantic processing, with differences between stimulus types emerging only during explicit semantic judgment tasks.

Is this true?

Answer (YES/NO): NO